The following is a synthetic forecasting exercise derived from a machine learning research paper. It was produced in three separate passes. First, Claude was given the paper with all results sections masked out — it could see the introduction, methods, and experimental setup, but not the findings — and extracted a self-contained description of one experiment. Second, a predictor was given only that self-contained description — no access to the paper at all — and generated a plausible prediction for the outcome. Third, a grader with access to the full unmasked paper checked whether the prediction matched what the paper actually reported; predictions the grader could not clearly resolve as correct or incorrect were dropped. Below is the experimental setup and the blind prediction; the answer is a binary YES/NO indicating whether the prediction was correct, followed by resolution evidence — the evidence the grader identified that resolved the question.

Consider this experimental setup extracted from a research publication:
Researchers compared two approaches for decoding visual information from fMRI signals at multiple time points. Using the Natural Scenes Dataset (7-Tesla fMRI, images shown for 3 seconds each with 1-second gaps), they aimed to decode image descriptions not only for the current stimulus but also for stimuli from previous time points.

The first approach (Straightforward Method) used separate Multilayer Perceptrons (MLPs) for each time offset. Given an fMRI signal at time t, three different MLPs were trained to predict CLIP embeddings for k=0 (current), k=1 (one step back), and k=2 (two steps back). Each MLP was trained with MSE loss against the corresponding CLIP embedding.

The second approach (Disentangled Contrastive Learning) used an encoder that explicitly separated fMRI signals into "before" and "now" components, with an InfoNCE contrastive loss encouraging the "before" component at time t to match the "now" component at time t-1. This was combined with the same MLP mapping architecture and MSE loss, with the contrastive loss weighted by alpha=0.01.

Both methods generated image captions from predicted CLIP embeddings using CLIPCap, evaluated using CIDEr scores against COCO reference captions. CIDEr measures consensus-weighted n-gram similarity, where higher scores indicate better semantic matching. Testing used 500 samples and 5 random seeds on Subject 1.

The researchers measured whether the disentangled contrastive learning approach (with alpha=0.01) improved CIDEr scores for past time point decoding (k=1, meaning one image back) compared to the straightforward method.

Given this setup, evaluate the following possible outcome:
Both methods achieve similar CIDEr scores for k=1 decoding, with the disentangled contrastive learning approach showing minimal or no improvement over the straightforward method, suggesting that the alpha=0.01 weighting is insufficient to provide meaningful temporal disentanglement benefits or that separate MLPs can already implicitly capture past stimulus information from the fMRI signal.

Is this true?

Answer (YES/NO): YES